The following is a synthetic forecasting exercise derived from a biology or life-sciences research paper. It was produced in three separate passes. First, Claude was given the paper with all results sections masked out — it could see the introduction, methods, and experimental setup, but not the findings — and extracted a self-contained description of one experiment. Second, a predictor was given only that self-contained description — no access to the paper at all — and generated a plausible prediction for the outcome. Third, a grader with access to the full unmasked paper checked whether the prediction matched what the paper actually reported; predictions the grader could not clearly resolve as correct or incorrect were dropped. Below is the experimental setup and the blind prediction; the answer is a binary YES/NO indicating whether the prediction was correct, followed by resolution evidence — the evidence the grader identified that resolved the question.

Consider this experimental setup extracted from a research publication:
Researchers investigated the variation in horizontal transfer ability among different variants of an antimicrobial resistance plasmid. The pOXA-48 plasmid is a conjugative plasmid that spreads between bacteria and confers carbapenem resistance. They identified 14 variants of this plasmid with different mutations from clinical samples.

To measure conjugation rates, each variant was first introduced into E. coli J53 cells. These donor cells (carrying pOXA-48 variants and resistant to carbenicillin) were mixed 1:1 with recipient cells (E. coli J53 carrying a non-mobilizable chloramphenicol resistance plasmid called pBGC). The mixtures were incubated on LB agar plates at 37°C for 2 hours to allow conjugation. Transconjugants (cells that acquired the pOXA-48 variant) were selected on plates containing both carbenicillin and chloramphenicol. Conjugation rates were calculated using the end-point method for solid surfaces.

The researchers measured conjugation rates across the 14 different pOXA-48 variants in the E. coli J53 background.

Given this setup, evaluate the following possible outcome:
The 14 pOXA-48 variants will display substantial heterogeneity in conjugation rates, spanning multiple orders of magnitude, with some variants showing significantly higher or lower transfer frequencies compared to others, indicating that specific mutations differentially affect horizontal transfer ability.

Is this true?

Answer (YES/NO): NO